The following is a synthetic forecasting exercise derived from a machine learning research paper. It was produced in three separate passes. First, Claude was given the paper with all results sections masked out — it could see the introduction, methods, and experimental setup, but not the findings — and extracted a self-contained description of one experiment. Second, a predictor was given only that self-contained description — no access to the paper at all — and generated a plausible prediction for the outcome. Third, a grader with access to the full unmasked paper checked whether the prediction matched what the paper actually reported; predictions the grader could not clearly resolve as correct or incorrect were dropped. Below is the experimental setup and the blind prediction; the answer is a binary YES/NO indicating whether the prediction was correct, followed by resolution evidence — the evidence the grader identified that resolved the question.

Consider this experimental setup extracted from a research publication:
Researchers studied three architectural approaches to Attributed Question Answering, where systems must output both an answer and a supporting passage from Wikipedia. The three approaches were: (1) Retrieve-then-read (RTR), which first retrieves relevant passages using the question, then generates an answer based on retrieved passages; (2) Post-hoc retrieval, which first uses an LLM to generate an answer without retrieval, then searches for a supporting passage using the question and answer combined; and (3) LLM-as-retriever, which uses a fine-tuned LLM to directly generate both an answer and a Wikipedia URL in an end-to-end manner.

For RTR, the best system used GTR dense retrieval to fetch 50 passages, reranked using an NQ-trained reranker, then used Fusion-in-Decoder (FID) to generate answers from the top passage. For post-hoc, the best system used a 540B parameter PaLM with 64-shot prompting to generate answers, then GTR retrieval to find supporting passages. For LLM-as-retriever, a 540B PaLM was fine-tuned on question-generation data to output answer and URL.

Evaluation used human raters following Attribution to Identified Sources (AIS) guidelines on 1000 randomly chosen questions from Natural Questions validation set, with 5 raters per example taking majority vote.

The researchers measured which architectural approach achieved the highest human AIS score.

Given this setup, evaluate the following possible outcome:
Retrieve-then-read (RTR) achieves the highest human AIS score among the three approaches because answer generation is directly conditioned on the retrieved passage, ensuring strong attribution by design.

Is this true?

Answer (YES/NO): YES